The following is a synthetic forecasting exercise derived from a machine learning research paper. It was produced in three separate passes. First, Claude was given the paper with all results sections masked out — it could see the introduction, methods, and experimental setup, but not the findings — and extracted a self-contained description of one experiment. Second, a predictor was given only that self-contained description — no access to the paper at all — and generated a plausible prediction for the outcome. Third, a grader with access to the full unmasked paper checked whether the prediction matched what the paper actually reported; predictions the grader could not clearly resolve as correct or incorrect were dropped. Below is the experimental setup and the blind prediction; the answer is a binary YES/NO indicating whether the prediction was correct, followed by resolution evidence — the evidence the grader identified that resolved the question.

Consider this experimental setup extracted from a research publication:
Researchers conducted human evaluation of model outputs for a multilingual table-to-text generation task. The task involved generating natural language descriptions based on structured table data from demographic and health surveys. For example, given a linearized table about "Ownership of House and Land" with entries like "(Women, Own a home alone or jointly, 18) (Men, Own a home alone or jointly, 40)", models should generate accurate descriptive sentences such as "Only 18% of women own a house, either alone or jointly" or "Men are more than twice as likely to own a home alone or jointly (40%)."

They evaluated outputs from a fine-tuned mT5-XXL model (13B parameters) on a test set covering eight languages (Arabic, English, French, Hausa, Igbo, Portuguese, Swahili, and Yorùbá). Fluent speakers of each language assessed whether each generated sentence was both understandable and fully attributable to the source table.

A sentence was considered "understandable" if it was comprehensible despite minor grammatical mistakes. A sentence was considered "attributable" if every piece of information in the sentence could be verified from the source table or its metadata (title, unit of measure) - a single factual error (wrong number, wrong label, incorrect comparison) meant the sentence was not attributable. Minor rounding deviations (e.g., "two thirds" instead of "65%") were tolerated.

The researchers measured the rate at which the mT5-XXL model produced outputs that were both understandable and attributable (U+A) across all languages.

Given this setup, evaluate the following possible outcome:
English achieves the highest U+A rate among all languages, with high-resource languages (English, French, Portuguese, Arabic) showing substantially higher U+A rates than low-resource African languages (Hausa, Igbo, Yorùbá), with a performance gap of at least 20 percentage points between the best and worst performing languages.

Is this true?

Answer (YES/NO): NO